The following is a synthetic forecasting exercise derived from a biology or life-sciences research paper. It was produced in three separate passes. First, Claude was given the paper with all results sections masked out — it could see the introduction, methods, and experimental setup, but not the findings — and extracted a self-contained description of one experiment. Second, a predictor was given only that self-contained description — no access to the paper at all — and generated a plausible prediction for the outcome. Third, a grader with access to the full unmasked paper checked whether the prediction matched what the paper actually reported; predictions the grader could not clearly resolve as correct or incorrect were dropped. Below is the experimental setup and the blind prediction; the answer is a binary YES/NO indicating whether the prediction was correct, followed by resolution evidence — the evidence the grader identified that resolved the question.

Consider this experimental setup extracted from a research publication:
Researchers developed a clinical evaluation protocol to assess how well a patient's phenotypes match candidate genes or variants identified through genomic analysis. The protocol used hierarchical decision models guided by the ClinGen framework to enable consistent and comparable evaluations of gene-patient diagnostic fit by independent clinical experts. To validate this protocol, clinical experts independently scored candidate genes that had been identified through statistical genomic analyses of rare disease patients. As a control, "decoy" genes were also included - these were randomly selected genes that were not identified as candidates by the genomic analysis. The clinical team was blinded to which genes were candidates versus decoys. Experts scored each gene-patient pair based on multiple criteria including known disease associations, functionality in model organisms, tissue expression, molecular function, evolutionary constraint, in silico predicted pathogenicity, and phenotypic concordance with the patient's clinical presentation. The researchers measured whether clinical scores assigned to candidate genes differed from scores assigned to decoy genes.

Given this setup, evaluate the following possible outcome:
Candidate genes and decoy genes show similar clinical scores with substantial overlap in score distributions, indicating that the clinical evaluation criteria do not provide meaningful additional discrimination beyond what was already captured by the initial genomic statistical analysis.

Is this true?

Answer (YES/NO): NO